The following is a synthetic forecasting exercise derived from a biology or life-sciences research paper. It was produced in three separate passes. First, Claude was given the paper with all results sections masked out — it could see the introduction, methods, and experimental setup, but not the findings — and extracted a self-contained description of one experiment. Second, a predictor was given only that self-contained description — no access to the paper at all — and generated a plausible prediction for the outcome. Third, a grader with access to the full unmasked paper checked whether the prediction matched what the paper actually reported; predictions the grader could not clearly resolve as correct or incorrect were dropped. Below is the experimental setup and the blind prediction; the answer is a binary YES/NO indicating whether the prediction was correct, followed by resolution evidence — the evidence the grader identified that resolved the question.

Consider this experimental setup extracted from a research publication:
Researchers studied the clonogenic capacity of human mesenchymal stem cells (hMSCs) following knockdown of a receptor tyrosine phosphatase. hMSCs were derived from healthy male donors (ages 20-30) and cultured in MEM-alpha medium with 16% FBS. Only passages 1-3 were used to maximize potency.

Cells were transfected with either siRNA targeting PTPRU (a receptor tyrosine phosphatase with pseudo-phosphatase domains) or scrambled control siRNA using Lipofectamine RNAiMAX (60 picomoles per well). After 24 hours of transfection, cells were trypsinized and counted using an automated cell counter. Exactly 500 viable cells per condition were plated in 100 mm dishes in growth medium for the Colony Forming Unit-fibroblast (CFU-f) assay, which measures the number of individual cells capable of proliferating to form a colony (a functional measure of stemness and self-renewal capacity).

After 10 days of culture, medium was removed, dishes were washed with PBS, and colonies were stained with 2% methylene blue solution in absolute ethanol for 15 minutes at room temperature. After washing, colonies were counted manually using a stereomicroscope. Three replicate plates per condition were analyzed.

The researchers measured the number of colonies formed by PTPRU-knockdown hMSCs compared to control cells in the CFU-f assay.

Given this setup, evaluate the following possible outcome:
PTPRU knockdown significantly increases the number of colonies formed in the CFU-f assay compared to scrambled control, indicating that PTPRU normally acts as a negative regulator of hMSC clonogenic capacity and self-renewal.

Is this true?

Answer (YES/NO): NO